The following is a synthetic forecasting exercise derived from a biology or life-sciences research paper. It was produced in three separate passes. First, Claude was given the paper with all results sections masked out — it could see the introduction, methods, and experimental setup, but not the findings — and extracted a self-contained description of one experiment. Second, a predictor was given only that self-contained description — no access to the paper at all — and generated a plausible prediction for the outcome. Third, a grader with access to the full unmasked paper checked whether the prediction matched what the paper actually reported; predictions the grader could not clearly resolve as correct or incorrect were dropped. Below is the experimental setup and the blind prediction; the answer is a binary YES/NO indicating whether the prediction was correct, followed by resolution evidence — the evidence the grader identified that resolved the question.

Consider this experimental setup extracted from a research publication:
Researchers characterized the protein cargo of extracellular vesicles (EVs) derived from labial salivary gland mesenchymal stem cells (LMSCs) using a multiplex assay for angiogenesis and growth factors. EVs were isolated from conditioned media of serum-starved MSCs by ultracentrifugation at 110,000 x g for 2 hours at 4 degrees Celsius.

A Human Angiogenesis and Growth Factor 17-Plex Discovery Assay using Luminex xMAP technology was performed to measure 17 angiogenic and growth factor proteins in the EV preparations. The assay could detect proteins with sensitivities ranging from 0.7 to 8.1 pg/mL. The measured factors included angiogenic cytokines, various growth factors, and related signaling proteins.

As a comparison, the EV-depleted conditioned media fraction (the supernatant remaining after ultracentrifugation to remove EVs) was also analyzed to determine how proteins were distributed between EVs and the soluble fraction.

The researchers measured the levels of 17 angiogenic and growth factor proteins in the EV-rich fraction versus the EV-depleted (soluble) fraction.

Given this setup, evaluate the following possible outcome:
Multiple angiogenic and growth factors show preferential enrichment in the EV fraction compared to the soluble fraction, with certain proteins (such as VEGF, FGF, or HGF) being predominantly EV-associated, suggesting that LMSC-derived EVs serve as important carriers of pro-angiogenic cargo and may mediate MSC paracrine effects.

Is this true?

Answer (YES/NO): NO